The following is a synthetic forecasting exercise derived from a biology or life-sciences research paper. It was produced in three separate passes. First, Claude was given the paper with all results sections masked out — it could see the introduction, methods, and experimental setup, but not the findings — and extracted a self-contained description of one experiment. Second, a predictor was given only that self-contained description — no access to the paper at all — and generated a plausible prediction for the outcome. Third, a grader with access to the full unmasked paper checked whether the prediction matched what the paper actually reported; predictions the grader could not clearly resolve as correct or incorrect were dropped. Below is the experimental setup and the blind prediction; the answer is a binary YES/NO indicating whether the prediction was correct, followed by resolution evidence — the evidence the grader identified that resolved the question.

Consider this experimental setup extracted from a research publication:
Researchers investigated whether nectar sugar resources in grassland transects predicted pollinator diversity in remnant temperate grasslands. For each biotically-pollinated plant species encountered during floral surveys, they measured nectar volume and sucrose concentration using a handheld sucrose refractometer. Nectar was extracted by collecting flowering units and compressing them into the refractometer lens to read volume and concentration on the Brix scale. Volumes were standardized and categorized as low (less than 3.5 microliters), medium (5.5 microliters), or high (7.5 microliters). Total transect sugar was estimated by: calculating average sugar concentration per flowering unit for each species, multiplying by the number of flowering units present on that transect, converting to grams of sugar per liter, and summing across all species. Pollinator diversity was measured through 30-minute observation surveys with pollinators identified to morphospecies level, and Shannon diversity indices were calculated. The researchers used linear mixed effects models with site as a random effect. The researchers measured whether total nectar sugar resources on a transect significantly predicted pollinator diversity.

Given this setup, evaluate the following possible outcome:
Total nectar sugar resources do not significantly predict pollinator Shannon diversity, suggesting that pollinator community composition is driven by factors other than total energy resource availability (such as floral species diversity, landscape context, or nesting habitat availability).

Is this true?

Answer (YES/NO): NO